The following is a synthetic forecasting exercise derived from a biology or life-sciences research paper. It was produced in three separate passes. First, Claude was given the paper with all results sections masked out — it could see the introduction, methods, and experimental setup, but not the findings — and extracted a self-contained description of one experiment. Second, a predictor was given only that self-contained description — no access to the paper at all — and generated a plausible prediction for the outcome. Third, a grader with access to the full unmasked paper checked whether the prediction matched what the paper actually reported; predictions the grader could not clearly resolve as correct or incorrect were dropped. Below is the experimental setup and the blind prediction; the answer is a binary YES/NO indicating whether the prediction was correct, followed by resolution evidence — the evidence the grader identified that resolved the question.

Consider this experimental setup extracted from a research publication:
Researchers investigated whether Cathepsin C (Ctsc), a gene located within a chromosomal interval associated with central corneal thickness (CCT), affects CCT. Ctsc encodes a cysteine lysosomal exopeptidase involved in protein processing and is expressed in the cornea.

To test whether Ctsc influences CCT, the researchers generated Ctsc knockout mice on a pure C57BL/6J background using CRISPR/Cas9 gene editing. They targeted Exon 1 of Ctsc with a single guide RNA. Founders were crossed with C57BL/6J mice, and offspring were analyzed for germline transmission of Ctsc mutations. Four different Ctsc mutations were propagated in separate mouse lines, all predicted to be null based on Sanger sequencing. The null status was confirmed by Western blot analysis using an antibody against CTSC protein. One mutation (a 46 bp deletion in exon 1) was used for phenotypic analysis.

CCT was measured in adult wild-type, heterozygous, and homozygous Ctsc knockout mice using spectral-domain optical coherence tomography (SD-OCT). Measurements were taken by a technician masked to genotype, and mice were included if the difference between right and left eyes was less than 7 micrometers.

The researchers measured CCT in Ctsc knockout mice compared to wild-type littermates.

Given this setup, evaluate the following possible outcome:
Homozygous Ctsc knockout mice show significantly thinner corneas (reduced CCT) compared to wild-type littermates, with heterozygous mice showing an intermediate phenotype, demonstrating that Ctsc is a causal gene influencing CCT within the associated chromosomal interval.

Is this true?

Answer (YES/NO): NO